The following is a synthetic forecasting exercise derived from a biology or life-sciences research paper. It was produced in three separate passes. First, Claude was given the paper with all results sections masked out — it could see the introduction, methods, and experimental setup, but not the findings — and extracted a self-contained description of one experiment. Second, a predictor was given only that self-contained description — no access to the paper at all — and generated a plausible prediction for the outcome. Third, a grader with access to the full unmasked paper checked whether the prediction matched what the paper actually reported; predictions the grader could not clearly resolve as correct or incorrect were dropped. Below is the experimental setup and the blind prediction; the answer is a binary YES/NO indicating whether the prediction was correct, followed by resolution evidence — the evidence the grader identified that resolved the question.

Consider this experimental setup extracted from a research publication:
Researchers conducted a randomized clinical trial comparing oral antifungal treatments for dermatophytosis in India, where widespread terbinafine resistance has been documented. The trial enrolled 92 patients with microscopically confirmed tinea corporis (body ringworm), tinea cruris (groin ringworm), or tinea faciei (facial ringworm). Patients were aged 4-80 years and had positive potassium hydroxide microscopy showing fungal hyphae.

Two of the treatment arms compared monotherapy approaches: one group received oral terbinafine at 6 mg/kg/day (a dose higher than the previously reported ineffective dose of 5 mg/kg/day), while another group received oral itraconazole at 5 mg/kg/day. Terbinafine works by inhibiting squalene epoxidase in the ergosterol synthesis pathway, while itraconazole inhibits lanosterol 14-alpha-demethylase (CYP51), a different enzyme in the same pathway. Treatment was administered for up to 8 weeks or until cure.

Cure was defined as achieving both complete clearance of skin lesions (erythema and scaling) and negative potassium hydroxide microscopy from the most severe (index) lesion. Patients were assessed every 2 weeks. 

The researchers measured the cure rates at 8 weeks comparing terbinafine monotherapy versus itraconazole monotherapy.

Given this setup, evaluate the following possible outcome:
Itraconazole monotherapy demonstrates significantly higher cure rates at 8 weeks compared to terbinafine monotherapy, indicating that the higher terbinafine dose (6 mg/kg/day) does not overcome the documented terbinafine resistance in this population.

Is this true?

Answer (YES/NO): YES